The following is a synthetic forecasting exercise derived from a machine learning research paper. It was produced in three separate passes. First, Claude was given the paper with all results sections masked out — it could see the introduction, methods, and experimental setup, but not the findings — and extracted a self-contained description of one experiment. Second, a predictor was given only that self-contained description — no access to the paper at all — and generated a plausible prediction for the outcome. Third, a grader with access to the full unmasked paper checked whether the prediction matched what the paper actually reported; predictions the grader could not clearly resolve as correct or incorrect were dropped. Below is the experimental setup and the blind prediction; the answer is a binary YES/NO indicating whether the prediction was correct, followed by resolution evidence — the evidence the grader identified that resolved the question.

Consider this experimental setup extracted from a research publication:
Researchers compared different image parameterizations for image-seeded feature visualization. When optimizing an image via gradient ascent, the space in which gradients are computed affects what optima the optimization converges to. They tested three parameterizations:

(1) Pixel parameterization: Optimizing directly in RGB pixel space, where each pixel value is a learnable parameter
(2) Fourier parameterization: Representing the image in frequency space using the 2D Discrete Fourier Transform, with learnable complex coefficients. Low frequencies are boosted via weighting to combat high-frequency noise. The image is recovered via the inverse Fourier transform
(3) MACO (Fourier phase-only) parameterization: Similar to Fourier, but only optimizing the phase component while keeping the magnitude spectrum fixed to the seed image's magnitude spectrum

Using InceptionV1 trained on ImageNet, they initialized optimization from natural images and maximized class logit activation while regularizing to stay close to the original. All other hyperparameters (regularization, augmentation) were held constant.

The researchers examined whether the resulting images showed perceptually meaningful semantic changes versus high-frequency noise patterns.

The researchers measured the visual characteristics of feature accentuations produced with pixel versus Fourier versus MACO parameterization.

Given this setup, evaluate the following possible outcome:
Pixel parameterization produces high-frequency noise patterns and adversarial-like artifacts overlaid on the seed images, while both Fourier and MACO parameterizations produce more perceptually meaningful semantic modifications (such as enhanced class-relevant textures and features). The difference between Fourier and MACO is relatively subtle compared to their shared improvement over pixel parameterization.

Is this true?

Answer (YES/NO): YES